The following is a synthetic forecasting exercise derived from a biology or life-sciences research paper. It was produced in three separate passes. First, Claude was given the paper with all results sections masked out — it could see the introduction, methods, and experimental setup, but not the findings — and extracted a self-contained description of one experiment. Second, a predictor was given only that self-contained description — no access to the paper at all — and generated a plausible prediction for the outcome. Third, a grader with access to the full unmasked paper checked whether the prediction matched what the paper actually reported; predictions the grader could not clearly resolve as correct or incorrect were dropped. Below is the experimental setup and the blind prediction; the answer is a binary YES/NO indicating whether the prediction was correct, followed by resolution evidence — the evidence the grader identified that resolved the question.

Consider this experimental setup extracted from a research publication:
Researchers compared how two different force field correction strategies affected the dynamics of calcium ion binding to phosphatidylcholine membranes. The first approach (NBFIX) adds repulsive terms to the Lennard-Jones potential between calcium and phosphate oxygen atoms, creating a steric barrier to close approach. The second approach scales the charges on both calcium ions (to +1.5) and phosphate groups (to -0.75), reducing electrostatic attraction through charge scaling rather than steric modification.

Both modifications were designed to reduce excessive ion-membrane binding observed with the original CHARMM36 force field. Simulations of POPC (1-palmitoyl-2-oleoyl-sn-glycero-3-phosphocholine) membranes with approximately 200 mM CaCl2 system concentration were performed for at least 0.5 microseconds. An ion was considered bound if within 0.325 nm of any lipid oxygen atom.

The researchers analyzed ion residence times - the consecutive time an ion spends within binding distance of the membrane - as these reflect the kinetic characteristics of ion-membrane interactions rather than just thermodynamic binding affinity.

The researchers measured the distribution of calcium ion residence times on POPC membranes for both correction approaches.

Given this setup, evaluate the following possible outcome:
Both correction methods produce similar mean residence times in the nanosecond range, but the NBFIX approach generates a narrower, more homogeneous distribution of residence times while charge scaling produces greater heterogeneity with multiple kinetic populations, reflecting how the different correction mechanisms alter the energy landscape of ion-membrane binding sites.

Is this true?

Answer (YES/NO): NO